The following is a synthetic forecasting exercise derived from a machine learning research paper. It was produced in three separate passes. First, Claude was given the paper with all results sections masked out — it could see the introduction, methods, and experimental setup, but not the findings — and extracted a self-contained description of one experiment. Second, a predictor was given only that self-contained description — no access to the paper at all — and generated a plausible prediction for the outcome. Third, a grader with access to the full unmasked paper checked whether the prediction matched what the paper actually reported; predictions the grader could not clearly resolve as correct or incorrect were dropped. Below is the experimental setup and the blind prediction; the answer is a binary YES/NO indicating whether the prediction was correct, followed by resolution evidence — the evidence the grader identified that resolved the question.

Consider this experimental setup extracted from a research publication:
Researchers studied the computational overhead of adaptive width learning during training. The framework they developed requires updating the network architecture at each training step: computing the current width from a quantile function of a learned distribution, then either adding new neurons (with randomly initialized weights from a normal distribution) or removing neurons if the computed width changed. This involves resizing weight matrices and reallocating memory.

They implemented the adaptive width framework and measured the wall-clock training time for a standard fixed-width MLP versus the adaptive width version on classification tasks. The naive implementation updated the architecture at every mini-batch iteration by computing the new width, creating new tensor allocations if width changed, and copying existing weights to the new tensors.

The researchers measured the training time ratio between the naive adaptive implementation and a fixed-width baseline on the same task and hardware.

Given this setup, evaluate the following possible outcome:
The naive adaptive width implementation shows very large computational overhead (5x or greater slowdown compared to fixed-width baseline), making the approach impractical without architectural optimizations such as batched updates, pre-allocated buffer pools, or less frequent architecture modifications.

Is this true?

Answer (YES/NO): YES